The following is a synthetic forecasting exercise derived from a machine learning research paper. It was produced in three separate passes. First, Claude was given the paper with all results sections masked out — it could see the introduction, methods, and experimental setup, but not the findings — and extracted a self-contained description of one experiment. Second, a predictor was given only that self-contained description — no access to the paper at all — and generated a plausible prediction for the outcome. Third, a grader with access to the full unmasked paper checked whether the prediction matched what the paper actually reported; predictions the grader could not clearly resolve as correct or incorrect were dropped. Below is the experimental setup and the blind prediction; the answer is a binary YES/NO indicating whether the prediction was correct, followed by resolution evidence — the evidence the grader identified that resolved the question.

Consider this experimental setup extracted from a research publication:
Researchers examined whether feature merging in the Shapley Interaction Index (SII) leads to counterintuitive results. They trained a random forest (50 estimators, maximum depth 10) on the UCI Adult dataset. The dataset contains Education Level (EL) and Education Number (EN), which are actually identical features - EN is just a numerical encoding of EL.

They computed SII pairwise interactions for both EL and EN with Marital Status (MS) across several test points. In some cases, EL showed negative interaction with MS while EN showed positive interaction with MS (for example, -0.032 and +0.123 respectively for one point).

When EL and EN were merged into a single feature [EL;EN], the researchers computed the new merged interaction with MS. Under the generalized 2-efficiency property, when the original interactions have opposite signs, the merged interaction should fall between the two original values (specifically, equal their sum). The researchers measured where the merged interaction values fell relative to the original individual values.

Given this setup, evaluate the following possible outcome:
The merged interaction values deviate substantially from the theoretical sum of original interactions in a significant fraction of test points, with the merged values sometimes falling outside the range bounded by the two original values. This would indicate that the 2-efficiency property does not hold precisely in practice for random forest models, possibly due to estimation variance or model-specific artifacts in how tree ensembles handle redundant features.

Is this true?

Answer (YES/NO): NO